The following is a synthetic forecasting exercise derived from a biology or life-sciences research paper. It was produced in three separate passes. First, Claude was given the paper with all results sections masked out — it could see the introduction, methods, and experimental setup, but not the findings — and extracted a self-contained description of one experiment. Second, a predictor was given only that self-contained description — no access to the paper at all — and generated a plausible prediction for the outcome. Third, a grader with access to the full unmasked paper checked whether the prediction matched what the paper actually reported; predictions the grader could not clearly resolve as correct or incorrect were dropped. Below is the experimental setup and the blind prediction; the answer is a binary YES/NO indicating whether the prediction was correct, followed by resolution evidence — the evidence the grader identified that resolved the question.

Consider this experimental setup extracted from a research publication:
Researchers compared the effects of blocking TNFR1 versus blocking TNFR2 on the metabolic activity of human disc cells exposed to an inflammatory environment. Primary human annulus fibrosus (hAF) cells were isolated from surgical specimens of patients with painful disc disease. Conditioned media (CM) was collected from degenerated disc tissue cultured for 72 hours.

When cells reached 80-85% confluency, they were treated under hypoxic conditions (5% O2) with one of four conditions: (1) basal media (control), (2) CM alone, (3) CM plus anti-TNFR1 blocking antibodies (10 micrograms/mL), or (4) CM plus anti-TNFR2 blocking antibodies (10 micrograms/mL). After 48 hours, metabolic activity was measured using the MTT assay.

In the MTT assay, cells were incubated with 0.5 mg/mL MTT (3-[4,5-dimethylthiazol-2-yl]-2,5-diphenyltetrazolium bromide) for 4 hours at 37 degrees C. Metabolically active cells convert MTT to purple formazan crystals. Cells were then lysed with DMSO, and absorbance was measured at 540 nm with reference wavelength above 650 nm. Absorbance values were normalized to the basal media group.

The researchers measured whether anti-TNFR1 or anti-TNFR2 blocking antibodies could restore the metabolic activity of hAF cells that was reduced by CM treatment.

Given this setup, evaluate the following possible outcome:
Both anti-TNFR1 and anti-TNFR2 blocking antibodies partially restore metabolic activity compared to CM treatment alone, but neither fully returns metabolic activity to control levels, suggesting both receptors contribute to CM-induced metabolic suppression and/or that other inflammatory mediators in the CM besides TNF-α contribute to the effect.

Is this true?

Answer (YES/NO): NO